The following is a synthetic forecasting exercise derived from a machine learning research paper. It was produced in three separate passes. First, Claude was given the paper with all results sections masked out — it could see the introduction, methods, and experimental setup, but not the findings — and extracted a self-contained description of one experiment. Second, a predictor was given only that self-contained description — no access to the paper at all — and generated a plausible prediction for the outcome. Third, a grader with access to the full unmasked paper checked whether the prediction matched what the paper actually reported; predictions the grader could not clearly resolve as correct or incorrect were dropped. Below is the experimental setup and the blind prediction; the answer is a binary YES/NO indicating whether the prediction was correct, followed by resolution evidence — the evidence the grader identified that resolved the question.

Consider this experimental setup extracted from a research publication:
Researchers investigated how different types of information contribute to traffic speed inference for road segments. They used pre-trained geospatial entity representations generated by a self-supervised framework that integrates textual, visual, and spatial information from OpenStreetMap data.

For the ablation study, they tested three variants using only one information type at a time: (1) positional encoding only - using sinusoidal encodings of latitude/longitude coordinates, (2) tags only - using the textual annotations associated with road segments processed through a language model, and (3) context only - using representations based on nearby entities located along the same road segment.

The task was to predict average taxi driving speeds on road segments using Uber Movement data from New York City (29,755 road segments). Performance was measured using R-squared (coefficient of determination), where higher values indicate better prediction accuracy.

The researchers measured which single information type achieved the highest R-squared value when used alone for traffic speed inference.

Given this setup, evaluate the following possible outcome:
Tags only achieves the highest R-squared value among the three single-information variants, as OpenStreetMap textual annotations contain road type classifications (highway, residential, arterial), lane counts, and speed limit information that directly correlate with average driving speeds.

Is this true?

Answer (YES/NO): NO